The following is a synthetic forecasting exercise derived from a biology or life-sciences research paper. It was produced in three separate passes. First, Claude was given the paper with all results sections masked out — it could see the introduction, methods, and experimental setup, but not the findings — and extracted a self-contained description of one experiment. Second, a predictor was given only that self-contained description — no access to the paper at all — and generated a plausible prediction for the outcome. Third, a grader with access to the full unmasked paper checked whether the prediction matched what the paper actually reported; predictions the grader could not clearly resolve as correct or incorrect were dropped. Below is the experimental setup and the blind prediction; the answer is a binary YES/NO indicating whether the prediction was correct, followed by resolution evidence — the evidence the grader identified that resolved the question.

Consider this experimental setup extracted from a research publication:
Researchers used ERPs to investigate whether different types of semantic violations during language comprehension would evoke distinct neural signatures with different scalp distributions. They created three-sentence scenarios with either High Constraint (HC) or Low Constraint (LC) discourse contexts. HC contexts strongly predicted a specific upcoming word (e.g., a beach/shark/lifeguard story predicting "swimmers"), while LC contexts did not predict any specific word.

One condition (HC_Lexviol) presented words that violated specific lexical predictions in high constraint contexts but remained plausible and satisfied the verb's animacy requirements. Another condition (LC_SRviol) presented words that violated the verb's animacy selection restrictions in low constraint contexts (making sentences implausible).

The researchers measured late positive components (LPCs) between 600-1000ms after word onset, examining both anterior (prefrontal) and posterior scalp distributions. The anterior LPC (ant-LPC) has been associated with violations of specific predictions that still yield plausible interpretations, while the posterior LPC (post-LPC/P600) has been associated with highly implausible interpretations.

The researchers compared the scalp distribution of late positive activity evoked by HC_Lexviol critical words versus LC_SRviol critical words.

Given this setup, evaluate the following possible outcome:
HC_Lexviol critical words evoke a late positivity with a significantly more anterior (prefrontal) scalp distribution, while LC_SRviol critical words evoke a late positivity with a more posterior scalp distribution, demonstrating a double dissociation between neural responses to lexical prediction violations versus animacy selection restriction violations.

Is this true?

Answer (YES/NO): YES